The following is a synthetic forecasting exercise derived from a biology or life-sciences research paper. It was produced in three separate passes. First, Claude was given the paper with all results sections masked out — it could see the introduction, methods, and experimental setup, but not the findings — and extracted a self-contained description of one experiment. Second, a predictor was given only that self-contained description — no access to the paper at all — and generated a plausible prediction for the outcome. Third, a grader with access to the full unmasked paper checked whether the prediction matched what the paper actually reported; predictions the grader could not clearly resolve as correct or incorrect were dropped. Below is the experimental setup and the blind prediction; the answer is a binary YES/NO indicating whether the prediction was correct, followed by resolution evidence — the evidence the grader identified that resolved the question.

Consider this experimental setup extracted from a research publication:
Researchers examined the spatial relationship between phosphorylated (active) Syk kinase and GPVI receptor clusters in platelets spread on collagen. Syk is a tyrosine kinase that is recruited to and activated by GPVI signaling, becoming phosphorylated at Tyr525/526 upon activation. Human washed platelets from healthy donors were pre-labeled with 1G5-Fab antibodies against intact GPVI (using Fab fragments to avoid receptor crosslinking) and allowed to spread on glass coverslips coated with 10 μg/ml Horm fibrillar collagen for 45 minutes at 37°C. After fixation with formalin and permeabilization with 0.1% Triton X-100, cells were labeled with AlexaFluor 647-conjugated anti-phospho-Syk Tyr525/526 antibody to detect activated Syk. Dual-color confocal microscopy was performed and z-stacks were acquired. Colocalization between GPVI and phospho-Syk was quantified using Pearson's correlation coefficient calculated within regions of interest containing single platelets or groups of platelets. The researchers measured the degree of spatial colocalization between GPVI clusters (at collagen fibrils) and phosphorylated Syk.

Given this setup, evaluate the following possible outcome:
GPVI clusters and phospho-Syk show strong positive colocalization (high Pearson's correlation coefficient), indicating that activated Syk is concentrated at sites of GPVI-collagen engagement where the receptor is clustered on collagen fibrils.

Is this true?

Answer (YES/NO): YES